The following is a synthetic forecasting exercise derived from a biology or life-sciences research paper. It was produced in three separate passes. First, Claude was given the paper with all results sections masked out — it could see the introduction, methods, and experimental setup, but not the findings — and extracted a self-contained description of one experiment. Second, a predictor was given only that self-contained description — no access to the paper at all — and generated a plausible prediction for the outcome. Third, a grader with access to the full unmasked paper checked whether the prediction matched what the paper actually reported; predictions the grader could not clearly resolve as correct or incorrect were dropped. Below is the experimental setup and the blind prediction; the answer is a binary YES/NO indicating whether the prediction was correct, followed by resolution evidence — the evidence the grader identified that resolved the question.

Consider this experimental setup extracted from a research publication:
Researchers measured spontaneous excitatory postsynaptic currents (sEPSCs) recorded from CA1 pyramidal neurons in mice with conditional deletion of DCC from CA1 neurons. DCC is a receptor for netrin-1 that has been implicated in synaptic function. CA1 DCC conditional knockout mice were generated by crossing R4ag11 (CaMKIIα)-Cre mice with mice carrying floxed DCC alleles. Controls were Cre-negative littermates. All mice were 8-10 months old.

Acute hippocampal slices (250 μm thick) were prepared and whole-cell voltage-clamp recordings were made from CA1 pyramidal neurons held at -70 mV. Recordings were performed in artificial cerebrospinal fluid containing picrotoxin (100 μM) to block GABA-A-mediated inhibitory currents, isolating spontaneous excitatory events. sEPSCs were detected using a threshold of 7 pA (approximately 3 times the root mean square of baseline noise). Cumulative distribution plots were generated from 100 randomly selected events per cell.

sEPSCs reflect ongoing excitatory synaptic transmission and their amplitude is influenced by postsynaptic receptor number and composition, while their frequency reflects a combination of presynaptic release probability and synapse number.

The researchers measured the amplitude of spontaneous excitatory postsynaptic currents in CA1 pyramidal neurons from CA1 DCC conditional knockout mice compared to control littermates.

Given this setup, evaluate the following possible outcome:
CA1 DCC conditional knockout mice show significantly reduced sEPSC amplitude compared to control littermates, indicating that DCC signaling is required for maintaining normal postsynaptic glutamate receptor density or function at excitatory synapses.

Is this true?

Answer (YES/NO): YES